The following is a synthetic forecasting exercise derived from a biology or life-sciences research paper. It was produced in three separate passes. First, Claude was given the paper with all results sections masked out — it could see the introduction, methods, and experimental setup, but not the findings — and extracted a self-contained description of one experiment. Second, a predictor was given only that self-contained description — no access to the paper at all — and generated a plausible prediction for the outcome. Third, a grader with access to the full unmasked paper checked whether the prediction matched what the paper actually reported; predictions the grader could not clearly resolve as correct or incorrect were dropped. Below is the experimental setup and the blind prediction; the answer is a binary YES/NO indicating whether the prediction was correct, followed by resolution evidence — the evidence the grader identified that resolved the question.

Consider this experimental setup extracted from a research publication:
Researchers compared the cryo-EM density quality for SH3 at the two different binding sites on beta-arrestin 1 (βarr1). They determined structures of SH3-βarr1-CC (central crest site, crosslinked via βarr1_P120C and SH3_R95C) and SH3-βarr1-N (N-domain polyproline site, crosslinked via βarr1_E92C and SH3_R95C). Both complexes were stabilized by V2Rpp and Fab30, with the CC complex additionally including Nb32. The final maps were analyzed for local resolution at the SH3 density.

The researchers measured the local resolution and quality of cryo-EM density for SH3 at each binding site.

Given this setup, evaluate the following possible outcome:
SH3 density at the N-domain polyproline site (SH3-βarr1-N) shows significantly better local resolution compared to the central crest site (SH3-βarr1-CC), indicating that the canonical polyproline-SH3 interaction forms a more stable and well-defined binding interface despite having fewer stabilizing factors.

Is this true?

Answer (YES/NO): NO